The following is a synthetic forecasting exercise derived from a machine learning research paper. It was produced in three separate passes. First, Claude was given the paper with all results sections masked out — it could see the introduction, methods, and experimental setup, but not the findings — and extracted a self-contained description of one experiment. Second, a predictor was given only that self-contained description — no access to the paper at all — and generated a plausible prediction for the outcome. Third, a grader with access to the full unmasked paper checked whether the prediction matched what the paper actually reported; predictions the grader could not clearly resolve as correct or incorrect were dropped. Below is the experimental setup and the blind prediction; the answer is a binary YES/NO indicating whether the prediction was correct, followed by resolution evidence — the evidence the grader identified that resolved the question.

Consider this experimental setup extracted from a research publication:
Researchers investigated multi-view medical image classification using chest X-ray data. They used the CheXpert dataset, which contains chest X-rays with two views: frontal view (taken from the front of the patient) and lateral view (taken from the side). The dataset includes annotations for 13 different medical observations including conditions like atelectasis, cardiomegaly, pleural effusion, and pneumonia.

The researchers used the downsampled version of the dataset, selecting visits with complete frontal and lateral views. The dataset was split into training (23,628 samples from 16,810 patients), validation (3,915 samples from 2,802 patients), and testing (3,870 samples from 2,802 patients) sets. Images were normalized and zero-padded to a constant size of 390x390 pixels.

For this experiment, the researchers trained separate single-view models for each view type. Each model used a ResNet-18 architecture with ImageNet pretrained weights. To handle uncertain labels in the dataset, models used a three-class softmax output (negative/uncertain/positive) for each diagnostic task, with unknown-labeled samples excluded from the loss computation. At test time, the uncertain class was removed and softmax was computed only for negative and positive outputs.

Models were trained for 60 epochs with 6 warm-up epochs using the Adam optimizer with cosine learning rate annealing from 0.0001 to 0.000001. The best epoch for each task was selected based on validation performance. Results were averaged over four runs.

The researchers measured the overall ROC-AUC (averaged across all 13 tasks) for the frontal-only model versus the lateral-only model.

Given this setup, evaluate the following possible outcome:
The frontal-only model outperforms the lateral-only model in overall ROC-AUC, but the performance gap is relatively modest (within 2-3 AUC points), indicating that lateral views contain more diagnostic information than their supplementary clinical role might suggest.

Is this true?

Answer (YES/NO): YES